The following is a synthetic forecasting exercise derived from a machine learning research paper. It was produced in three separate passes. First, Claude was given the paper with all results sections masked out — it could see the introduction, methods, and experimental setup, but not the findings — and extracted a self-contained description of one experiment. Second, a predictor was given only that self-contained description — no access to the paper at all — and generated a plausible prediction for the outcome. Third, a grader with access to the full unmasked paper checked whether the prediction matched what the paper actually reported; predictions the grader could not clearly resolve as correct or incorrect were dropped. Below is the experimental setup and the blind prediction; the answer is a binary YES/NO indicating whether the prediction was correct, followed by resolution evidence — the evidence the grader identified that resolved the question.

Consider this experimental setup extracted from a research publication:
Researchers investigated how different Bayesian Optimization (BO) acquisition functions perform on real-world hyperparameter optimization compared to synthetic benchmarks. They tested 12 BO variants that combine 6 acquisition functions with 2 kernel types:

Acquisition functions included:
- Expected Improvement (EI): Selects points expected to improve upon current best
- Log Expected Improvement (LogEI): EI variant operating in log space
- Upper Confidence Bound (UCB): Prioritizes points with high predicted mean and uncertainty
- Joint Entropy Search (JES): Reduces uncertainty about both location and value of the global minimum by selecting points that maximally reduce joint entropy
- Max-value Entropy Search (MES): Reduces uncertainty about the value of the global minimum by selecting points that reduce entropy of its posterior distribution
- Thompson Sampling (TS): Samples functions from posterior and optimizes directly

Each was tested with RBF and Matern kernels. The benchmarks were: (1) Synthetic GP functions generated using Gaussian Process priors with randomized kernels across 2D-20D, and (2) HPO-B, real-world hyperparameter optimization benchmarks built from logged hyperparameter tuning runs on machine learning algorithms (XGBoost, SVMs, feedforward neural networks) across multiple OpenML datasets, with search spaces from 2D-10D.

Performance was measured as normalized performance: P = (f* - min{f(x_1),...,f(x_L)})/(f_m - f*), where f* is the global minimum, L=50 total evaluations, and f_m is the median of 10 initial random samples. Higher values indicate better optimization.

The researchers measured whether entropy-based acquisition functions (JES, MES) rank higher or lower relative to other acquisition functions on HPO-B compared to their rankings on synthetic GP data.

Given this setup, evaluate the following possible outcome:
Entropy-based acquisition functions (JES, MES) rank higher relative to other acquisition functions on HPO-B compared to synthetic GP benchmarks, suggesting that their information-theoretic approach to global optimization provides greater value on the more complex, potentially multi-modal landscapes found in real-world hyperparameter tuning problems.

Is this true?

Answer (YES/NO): NO